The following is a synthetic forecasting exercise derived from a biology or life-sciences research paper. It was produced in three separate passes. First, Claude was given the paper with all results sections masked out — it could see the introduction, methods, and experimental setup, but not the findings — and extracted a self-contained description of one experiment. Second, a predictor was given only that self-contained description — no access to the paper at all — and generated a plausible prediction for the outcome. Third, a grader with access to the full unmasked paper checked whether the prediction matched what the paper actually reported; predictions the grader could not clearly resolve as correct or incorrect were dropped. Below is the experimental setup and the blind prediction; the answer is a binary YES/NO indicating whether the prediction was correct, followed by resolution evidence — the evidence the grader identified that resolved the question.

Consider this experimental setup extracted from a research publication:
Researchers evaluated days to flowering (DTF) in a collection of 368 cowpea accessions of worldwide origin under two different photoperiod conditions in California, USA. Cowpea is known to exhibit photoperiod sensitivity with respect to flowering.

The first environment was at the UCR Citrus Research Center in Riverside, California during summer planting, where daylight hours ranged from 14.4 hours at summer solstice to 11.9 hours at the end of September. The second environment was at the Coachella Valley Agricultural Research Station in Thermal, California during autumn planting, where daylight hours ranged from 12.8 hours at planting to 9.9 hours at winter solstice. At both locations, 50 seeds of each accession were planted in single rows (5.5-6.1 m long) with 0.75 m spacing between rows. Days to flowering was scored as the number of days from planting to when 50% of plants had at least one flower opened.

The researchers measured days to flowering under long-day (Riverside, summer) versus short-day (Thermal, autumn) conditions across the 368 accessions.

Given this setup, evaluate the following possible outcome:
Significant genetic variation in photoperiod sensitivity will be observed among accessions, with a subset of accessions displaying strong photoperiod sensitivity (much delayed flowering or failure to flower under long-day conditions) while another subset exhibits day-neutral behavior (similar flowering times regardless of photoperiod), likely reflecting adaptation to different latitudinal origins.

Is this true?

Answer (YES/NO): YES